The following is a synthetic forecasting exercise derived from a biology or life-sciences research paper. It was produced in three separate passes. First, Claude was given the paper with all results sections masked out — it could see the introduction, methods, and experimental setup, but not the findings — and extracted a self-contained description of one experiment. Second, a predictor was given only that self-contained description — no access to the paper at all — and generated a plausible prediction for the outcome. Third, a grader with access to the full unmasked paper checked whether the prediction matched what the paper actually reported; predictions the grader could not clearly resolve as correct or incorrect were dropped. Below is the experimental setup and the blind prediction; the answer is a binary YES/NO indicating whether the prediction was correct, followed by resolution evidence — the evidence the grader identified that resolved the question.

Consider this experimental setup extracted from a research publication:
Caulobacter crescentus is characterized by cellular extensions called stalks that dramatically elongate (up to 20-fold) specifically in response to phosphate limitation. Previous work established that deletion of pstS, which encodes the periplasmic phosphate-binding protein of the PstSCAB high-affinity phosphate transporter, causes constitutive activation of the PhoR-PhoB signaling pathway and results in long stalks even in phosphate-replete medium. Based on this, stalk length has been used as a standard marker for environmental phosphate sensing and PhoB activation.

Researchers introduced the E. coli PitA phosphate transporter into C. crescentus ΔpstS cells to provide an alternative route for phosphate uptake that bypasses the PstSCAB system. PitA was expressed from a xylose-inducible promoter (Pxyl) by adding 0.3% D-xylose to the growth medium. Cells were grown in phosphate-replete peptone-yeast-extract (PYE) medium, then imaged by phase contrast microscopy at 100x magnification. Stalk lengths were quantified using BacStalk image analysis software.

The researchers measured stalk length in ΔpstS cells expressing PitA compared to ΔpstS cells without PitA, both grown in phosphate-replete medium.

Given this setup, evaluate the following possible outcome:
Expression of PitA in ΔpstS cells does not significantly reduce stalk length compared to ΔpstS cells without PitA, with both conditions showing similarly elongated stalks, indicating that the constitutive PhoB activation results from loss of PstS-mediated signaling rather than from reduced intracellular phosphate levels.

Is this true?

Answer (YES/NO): NO